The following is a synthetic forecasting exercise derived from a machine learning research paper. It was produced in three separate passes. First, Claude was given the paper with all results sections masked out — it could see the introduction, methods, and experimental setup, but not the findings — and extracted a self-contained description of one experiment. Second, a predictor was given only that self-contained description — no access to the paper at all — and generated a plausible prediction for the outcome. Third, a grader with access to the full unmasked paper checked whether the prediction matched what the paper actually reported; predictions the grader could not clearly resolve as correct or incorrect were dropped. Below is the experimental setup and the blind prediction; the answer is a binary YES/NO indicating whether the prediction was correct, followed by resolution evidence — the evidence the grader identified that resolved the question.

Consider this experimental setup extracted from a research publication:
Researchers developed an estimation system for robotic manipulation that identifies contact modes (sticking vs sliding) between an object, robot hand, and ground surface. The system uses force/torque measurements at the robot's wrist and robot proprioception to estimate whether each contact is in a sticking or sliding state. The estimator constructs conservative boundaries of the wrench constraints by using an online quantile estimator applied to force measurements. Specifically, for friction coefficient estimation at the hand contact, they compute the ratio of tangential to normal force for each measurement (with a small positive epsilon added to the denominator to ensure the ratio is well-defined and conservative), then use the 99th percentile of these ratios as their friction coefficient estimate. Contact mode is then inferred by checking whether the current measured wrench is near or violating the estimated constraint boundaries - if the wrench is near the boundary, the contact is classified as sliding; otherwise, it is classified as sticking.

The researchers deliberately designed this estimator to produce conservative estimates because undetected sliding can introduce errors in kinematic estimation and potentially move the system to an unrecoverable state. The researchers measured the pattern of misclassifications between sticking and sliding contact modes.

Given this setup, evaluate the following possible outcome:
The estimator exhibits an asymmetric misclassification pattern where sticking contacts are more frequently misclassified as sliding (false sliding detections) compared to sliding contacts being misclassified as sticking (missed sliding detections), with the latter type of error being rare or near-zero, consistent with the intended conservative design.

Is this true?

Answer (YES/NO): YES